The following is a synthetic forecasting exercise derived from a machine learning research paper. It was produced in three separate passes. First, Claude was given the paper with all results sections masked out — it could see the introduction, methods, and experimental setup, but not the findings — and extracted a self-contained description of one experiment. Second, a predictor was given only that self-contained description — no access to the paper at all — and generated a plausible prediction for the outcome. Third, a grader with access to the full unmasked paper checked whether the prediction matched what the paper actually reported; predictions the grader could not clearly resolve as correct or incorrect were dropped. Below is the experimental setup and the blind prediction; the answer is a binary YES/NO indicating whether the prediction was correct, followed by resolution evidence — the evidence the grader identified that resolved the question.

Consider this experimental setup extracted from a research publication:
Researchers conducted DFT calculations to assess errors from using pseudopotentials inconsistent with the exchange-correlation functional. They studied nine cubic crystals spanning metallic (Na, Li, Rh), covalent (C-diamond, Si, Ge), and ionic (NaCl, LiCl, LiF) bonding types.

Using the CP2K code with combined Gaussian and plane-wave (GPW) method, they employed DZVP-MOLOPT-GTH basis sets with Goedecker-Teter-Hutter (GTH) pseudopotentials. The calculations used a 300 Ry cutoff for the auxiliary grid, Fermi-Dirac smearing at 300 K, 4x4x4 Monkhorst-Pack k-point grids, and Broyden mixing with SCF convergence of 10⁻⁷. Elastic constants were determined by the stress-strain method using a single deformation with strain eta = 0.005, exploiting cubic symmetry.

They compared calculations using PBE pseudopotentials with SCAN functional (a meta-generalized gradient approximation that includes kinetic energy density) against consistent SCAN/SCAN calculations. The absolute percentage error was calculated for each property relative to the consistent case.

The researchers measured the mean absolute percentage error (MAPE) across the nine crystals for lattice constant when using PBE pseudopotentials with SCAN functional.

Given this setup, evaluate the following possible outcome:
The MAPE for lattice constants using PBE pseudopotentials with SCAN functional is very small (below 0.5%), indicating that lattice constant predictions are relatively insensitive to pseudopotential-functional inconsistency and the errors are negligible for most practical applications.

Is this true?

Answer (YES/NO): NO